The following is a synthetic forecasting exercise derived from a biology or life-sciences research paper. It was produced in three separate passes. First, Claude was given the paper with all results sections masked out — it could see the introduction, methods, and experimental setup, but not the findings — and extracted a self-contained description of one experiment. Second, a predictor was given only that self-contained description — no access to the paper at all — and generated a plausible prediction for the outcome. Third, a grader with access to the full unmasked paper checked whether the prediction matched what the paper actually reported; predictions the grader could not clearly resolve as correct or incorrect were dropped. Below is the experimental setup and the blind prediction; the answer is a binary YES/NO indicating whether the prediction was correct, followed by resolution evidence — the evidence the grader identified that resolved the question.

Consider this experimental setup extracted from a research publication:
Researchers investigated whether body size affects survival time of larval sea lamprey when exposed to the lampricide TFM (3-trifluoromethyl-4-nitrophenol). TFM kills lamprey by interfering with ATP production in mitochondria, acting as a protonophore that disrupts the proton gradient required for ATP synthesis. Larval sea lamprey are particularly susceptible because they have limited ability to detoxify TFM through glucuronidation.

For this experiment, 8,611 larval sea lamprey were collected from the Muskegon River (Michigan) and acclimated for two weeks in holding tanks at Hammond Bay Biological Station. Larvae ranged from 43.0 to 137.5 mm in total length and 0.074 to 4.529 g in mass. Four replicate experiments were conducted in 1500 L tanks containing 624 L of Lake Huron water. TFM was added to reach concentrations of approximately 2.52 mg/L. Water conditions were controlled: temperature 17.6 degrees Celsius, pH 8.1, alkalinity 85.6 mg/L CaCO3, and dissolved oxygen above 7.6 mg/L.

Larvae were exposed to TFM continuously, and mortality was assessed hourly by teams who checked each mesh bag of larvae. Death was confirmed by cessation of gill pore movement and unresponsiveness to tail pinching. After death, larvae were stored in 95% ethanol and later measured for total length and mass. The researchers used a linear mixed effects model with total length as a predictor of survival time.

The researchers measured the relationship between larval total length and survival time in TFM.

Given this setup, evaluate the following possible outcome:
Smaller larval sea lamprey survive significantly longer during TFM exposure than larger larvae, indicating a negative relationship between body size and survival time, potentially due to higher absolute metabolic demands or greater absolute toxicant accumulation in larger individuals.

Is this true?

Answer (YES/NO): NO